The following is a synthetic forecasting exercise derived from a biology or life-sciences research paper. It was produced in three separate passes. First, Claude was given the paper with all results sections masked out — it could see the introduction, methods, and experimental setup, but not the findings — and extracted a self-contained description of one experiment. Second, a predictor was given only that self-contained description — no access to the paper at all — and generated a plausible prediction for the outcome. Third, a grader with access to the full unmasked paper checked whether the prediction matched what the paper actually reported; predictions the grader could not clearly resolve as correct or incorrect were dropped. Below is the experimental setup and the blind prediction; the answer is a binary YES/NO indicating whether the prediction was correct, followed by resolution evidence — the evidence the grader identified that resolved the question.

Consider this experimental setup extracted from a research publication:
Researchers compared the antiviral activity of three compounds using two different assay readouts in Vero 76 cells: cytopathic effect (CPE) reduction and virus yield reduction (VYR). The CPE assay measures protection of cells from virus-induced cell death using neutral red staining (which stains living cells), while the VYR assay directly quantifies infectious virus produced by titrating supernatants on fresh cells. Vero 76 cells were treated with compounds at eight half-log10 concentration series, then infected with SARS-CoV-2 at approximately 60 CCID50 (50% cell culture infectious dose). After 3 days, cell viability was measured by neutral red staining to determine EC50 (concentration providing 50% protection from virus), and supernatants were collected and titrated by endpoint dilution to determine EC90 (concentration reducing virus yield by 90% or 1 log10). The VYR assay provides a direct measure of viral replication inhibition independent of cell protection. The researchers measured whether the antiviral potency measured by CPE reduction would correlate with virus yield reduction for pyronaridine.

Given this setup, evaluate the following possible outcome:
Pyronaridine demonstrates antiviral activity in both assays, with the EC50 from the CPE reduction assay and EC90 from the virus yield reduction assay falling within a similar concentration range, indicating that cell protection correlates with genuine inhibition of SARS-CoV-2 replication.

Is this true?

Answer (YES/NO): NO